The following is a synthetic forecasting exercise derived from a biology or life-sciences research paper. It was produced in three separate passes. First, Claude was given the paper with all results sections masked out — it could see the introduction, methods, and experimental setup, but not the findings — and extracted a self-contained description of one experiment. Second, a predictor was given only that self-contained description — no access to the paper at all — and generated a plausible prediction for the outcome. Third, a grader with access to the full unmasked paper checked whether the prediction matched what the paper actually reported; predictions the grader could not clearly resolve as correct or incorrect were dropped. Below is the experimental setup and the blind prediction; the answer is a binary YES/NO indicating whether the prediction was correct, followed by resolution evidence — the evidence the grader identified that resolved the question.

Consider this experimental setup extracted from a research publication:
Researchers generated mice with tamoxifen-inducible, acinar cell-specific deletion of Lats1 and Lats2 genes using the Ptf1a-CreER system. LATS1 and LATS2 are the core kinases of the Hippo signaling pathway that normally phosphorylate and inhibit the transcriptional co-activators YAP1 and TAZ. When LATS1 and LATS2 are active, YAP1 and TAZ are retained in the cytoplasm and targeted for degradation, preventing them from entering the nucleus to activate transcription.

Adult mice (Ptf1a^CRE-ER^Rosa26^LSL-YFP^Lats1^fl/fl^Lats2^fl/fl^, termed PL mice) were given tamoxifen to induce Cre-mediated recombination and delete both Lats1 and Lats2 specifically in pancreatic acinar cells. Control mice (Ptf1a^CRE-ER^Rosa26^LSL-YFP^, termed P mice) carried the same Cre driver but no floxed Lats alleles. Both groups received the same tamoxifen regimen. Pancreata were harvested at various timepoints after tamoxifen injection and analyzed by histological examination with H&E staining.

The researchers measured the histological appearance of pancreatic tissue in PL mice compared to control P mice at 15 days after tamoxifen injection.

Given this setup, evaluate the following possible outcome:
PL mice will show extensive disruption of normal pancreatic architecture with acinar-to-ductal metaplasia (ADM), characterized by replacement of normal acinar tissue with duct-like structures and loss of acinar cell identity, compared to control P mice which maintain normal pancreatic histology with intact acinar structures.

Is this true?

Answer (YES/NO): YES